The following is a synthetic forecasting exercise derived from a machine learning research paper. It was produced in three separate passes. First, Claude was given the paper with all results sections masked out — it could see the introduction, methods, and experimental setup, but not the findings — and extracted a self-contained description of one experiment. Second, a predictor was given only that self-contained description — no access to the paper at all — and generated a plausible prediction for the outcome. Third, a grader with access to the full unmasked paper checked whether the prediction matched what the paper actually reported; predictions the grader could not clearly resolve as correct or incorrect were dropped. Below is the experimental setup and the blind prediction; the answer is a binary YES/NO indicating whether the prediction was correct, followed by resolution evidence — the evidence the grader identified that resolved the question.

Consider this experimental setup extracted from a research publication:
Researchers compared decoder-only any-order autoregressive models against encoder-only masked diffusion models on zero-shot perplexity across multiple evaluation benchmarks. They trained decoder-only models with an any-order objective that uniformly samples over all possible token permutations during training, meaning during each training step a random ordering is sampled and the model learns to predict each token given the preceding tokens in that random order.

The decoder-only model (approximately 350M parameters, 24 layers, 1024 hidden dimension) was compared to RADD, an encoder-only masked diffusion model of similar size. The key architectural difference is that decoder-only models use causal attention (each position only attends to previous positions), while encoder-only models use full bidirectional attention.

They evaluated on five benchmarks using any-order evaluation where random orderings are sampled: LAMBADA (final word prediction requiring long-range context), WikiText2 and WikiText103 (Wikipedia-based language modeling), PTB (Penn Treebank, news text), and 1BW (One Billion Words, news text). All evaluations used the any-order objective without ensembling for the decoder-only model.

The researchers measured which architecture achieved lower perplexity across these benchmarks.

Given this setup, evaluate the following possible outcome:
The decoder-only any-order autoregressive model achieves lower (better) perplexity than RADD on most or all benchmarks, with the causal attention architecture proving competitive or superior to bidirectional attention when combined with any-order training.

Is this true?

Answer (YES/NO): NO